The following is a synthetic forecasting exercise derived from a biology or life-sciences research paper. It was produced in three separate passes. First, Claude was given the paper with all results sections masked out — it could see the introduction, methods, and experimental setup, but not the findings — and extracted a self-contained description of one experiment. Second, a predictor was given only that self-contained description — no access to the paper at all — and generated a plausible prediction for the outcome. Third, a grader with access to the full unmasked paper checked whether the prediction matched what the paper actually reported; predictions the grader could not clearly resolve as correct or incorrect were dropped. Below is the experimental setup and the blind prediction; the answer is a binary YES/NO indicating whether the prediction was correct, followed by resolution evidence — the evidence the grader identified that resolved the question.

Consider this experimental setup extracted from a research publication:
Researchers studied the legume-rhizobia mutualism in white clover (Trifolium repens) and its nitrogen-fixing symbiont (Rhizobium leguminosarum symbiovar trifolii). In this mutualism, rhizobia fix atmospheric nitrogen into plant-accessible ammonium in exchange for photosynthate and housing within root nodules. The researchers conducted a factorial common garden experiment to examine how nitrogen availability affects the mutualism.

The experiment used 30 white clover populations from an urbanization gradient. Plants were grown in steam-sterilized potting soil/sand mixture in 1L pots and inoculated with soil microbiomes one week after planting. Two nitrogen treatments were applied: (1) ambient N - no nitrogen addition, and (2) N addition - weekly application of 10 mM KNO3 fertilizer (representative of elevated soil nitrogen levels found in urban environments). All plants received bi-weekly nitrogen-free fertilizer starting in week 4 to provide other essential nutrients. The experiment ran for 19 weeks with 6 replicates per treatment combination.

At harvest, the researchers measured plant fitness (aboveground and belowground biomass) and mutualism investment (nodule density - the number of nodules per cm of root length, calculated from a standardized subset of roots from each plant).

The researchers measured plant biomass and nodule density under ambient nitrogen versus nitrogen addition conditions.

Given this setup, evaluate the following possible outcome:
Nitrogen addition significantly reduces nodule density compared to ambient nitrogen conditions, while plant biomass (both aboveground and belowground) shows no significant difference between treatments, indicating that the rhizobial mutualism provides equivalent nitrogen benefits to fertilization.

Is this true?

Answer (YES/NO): NO